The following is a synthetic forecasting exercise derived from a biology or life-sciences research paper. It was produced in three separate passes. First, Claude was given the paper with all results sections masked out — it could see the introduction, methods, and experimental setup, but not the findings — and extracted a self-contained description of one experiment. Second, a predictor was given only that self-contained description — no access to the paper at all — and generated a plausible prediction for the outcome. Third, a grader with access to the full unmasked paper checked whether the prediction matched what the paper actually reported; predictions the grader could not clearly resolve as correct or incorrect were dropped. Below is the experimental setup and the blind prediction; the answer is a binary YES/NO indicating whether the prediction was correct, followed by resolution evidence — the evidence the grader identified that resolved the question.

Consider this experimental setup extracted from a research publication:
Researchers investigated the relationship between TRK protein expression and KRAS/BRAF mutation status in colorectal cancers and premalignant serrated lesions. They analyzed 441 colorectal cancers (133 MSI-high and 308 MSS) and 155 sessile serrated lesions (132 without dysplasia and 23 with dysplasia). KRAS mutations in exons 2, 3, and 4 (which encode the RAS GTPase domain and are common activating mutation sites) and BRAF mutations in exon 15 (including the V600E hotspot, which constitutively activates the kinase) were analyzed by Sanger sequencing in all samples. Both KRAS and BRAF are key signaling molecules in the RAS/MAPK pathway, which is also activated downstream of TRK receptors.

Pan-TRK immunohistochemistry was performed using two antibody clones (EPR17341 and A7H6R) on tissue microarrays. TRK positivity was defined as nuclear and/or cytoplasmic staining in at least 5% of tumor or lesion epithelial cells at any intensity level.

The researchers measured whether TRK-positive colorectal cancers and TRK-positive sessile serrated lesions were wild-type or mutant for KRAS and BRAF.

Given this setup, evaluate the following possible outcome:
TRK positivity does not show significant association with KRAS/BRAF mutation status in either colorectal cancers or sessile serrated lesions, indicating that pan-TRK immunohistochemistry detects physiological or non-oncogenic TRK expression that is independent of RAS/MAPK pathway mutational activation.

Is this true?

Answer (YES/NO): NO